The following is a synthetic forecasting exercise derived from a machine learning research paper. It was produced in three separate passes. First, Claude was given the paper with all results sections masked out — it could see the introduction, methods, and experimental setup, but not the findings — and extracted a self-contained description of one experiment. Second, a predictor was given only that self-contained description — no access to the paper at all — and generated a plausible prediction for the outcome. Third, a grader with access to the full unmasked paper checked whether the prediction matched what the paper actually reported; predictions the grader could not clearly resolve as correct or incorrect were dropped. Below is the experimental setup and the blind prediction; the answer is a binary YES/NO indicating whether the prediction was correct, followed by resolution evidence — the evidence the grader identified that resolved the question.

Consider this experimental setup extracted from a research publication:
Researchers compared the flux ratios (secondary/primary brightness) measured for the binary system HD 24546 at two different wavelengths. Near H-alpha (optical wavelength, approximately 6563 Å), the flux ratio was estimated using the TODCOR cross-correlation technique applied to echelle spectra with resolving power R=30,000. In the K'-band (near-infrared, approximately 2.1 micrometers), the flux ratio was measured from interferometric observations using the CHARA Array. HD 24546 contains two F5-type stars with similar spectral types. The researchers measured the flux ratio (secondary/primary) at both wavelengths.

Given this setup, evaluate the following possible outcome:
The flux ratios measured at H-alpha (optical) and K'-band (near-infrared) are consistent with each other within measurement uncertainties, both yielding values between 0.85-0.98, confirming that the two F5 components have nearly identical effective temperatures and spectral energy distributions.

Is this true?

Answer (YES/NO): YES